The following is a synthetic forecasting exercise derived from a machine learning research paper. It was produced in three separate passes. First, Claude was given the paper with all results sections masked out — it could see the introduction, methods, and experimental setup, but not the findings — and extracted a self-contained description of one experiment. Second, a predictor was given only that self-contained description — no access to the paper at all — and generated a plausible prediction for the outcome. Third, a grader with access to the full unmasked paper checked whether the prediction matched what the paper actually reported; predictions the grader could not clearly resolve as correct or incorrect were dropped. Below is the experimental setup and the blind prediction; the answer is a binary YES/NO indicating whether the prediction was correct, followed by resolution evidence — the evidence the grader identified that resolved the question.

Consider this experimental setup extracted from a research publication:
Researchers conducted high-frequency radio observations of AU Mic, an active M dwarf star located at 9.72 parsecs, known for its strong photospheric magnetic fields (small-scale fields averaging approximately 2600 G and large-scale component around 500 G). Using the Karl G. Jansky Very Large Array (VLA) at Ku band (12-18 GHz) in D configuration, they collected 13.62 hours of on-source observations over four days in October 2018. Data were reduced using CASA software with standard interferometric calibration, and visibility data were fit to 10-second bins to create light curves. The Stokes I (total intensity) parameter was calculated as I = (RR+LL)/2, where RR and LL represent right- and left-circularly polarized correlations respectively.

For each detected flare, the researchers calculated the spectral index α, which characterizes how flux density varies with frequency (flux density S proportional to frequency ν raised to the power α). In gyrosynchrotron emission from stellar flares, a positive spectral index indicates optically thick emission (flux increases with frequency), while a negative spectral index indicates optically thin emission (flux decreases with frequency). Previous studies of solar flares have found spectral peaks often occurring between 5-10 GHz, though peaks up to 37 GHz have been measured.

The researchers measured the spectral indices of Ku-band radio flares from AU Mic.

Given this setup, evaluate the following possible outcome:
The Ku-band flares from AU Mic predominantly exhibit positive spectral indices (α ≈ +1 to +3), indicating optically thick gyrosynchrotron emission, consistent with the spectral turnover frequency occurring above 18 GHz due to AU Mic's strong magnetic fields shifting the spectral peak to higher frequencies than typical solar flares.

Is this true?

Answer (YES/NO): NO